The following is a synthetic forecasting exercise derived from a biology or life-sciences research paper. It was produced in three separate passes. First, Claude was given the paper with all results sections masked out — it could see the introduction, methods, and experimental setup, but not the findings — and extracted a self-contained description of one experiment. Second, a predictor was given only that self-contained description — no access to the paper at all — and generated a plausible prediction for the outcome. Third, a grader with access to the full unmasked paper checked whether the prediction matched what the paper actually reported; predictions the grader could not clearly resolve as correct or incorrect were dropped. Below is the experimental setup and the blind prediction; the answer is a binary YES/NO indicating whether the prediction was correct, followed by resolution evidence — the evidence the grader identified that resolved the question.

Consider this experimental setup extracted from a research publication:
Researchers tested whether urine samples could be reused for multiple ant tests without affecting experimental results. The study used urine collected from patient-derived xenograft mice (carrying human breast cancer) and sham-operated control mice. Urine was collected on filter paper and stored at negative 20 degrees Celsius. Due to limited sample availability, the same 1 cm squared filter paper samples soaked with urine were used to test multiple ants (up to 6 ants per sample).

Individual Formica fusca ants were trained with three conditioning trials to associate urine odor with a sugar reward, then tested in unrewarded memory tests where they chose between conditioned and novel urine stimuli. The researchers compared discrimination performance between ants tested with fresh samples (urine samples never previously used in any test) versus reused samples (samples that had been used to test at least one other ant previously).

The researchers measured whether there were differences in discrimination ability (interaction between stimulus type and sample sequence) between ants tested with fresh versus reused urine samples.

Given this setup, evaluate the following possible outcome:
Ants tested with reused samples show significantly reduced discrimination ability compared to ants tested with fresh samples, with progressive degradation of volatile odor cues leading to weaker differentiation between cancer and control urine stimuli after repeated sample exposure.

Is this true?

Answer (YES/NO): NO